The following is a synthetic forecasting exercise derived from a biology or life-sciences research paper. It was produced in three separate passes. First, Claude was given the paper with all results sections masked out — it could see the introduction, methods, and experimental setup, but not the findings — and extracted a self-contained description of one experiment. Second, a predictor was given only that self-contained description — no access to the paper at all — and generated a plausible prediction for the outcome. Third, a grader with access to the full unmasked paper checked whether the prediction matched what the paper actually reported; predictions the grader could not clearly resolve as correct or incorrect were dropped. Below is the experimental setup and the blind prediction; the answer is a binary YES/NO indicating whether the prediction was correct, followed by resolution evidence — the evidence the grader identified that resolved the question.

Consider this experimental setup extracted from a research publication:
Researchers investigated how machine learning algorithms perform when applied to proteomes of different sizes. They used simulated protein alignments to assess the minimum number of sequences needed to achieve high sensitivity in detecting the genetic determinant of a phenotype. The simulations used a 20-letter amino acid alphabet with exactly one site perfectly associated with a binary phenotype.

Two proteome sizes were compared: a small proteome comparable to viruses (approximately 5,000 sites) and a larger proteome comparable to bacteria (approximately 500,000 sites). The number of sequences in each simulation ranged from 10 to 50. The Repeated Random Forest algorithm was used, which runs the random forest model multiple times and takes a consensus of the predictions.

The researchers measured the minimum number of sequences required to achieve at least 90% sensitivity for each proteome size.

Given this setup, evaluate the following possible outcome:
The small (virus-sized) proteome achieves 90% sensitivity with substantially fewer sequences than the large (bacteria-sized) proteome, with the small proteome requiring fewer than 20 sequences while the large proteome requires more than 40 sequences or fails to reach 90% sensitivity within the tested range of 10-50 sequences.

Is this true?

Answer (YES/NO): NO